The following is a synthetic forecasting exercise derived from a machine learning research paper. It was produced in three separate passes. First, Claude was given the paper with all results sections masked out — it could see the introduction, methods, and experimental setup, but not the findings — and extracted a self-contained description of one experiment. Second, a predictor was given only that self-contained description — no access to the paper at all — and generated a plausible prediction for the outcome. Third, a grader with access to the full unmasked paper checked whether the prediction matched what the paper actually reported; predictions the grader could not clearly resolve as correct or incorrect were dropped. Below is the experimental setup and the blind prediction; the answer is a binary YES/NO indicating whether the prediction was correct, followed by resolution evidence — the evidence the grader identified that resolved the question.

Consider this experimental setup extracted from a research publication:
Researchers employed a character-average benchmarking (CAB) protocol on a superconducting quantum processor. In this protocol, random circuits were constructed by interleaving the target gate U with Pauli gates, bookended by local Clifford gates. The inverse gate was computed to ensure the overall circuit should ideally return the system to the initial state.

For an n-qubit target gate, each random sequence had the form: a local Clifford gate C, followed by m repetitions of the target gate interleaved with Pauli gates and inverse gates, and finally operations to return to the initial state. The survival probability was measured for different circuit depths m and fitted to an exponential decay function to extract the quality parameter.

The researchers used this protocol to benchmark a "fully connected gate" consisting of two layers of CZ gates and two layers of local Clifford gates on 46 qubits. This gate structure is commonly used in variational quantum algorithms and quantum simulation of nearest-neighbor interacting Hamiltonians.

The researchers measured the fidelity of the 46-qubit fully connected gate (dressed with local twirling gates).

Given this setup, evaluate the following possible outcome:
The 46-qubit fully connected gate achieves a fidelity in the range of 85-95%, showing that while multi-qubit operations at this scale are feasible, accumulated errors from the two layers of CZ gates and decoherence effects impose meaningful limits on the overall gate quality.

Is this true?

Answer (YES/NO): NO